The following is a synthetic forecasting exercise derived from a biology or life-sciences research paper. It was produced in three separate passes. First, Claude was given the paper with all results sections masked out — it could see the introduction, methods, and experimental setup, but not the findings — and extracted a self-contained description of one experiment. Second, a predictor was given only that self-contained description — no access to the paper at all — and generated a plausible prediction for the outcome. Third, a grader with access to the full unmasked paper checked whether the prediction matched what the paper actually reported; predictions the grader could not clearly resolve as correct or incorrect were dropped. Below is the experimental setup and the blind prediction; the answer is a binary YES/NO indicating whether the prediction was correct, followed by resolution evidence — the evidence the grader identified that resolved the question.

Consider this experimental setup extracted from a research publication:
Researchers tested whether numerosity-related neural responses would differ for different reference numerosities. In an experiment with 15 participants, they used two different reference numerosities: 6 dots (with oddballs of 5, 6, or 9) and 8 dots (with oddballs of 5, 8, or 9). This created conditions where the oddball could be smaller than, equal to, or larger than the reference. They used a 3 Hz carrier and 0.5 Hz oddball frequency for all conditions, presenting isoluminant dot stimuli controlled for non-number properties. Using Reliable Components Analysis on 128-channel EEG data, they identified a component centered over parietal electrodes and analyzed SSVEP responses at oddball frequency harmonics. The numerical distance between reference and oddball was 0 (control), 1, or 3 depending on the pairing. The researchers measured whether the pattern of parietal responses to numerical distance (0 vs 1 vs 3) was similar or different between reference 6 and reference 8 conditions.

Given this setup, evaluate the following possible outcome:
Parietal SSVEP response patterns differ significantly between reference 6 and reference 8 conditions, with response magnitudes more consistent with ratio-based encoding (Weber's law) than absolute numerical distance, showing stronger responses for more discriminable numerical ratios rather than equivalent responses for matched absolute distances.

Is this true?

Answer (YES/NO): NO